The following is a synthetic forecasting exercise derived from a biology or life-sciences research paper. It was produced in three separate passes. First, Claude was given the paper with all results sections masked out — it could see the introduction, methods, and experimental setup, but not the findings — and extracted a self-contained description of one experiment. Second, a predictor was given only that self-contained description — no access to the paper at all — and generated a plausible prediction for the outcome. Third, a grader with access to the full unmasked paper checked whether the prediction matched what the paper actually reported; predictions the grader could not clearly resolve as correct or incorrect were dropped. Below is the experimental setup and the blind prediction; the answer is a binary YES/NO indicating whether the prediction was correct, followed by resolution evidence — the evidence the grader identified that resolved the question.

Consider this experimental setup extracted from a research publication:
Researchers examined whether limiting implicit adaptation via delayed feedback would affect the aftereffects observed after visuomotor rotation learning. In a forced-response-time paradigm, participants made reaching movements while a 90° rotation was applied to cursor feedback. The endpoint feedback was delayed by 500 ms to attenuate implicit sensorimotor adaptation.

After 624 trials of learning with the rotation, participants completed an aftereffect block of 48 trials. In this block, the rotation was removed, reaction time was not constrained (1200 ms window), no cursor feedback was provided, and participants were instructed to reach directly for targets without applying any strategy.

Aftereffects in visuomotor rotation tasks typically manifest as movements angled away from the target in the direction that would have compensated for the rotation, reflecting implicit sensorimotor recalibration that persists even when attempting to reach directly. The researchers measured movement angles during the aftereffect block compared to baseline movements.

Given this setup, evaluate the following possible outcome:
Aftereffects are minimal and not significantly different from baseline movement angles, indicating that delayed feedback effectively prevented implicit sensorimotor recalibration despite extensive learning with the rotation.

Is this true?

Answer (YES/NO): NO